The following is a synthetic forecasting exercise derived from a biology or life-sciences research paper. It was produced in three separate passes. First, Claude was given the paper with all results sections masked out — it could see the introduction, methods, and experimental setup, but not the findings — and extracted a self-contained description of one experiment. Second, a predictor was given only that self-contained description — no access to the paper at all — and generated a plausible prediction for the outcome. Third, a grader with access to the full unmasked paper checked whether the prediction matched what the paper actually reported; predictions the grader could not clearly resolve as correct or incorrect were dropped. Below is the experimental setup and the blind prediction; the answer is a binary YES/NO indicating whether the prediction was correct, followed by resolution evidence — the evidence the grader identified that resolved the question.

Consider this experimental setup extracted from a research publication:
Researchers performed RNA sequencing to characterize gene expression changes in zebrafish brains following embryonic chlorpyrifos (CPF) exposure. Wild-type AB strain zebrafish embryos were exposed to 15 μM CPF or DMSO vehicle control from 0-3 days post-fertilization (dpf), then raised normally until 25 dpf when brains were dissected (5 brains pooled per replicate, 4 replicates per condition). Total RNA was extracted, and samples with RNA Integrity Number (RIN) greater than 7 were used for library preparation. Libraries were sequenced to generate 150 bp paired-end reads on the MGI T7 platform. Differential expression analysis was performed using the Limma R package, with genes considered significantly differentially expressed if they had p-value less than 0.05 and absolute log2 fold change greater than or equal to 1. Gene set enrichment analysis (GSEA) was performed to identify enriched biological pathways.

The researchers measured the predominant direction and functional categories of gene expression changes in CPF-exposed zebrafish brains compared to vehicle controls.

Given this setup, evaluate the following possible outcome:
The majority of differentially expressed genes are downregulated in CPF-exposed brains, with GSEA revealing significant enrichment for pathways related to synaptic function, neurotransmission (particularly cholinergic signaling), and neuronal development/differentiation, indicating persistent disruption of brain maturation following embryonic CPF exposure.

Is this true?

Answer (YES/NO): NO